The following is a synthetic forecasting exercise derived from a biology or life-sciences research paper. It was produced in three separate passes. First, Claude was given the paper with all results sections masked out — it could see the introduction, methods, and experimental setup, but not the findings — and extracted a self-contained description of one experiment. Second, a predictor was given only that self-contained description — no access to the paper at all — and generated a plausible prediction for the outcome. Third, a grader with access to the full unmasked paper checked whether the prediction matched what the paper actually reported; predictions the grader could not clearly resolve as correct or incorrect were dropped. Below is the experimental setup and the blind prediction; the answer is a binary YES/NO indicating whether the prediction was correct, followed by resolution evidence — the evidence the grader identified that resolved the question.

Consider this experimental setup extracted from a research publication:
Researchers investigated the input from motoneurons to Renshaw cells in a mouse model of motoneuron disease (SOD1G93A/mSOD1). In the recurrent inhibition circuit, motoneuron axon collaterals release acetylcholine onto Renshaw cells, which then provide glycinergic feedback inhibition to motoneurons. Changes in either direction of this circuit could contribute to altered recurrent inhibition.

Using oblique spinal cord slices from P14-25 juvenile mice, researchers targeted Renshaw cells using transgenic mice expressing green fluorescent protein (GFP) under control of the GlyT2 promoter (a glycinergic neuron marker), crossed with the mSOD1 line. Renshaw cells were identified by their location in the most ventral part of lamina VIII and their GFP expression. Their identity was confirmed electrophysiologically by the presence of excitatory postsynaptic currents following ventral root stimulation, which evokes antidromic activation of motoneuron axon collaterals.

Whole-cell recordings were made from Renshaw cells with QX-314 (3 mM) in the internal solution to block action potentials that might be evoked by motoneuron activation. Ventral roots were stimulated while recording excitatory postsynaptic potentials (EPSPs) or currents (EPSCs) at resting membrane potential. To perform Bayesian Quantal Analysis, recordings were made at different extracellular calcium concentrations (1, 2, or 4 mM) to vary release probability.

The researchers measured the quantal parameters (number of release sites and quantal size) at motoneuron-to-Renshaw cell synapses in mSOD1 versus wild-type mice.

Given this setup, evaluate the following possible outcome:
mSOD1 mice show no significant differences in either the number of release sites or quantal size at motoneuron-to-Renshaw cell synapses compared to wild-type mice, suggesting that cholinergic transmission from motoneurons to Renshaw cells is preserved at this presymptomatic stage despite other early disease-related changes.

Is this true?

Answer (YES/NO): YES